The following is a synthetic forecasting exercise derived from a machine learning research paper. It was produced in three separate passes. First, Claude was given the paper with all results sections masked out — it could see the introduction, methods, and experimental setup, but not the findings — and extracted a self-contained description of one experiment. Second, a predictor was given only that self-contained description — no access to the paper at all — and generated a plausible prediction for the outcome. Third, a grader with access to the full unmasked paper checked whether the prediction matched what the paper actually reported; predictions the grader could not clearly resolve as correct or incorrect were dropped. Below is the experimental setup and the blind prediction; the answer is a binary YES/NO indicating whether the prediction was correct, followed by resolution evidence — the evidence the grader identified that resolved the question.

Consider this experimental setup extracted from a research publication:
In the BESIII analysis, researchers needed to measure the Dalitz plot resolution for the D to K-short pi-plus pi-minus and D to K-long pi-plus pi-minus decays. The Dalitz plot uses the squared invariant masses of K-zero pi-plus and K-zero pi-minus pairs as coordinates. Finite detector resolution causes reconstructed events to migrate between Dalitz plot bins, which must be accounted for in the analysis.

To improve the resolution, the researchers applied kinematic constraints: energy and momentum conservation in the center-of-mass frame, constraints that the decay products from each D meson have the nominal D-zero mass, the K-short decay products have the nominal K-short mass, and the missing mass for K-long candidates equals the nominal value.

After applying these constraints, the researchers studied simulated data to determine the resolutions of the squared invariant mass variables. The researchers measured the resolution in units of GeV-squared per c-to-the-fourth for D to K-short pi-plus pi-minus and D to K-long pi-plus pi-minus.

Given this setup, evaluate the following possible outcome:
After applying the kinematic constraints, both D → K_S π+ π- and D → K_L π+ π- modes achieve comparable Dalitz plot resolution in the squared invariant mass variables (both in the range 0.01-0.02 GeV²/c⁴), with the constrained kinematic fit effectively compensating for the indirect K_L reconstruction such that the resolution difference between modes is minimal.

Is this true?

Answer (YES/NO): NO